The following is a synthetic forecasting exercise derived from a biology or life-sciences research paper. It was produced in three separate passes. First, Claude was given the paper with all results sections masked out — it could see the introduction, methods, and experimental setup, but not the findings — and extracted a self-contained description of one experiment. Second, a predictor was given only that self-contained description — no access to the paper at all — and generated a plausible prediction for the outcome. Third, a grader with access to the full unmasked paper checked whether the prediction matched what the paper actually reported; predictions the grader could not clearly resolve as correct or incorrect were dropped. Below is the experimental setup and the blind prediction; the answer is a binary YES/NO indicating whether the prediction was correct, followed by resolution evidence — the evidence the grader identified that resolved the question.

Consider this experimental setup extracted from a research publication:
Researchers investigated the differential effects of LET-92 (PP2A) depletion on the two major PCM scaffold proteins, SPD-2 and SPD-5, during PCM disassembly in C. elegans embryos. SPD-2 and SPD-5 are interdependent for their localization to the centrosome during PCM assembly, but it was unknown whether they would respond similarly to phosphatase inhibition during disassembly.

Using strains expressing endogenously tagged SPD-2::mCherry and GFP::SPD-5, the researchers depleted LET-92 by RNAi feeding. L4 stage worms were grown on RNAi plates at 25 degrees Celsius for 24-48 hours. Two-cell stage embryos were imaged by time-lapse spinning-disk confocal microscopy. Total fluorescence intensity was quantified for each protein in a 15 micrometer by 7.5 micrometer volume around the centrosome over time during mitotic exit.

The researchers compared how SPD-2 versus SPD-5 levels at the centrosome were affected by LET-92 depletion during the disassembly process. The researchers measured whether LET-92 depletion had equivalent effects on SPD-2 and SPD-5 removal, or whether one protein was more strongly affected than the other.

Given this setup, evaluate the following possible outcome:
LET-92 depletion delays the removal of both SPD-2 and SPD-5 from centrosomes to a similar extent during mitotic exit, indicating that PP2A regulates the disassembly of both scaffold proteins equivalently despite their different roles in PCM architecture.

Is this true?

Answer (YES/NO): NO